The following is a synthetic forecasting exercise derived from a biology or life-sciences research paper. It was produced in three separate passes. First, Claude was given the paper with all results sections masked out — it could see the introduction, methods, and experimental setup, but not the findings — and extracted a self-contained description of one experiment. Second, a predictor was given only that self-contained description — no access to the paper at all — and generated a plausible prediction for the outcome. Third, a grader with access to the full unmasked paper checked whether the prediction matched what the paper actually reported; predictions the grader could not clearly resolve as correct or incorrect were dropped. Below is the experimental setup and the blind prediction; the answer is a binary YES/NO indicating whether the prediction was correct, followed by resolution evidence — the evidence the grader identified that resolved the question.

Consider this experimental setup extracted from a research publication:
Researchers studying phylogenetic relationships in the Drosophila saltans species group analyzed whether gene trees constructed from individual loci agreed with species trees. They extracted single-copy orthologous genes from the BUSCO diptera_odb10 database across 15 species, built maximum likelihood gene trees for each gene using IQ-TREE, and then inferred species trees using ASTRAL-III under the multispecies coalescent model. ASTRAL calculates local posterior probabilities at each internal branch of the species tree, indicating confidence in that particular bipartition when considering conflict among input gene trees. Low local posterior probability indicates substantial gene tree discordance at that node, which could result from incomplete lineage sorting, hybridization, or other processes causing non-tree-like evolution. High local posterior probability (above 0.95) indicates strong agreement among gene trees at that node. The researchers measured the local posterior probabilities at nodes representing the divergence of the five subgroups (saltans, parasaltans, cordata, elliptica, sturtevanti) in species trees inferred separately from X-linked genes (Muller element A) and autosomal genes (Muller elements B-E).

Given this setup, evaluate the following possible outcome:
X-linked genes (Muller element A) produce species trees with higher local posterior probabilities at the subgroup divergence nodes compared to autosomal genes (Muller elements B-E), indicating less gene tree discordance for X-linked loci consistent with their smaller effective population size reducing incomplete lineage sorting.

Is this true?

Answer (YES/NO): NO